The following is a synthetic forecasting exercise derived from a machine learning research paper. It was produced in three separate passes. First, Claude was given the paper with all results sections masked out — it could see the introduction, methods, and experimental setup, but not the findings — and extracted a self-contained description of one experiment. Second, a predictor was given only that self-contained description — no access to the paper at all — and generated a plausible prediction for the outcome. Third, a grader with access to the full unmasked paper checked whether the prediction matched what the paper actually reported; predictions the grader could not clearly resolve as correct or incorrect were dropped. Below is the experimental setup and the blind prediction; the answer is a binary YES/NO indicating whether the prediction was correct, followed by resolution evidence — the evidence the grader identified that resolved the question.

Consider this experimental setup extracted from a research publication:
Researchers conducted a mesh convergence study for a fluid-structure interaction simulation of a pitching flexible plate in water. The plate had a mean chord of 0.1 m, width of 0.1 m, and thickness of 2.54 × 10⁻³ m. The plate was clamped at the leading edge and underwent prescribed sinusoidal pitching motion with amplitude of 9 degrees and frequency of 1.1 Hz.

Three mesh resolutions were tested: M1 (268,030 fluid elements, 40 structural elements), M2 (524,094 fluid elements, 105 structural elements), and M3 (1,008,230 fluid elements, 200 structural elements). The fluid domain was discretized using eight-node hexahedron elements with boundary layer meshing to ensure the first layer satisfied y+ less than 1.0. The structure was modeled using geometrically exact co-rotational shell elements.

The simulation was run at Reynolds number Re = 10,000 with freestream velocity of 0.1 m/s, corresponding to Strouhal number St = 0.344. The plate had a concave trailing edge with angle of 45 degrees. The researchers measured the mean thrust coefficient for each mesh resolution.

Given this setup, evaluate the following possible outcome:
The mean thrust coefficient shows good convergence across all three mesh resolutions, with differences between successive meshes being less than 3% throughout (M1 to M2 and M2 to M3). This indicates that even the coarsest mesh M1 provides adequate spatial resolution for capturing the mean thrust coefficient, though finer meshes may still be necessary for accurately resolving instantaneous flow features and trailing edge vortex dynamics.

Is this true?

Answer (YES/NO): YES